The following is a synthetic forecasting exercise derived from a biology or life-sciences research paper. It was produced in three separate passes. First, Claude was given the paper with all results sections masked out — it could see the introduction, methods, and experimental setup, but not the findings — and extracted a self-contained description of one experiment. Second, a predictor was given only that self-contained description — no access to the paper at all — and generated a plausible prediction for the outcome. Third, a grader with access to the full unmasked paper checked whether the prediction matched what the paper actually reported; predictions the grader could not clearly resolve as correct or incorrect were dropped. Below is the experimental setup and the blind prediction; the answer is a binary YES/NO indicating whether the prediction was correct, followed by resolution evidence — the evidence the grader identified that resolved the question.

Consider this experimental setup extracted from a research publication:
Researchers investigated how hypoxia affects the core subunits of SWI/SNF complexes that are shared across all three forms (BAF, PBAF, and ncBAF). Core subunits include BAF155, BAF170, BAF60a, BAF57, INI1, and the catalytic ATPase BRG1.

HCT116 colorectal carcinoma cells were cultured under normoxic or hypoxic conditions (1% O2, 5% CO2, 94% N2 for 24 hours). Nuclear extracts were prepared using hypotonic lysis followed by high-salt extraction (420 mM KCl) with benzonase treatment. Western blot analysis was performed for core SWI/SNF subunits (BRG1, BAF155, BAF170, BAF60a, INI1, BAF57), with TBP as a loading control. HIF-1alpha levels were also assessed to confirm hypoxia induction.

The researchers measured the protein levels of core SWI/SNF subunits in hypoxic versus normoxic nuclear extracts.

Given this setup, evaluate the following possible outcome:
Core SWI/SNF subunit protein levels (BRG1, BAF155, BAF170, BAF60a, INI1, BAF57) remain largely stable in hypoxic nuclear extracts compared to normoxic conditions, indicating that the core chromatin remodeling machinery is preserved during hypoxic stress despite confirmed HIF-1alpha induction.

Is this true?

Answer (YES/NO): YES